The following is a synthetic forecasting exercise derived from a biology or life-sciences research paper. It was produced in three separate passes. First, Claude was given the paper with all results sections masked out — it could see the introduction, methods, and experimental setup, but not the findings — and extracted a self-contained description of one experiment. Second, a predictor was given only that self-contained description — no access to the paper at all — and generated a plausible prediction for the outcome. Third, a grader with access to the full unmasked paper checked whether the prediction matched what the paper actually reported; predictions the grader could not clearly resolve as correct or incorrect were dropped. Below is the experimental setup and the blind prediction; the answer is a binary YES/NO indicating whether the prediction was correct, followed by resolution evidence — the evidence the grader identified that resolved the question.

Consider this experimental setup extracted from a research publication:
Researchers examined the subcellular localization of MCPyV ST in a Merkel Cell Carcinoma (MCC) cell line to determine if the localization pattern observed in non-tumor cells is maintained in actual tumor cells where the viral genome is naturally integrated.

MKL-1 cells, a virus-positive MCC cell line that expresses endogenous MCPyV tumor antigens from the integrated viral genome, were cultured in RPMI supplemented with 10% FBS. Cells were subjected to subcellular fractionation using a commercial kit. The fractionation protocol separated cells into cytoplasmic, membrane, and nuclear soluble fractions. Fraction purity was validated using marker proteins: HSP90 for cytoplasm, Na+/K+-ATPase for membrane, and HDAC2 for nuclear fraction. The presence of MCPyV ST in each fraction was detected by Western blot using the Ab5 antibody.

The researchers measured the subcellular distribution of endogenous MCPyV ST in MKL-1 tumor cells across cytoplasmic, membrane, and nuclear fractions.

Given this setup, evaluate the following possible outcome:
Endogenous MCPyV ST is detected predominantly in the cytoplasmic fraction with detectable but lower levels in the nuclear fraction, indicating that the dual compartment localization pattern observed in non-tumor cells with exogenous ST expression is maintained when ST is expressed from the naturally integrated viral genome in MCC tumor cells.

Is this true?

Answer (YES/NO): NO